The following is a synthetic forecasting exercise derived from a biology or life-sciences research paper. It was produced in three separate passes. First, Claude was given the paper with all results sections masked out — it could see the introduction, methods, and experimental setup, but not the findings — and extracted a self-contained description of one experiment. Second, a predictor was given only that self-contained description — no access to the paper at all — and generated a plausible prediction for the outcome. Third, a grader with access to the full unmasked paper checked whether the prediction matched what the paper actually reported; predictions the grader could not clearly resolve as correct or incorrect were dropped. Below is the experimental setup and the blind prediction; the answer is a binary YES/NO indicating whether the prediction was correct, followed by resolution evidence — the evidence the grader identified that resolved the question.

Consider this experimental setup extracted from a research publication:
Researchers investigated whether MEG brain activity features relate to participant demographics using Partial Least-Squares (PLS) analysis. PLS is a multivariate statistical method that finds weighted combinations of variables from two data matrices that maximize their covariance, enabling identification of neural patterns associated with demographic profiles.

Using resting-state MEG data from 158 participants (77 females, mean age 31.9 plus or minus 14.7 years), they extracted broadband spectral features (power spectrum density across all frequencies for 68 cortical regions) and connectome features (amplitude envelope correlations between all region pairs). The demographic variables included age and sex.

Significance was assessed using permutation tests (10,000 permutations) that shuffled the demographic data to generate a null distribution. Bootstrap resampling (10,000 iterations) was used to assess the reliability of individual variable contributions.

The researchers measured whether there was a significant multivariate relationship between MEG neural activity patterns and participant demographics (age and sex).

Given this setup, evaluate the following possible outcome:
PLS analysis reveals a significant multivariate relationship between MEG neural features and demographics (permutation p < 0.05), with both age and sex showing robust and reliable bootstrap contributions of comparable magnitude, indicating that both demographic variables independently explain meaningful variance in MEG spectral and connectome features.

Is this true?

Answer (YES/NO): NO